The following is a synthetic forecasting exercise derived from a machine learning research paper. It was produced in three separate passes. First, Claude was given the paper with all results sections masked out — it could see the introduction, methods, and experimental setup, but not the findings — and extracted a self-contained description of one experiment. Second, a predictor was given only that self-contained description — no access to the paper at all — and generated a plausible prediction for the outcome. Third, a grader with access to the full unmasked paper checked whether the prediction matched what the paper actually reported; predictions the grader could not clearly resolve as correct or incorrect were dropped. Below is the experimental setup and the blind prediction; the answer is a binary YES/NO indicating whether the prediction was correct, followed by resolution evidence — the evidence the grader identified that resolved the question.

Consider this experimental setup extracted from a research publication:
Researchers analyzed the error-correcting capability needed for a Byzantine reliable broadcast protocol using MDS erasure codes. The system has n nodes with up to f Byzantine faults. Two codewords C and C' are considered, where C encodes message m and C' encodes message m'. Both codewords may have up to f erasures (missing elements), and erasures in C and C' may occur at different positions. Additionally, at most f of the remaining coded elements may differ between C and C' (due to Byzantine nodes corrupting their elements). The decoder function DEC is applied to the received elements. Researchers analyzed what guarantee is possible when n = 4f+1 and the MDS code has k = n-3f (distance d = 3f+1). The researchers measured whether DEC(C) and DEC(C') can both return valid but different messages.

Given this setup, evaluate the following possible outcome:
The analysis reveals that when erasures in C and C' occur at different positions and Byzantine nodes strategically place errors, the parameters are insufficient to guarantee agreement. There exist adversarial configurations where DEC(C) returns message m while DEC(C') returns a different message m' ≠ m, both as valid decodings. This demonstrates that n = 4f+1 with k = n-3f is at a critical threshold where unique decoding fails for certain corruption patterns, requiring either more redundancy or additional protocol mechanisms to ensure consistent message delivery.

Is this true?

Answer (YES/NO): NO